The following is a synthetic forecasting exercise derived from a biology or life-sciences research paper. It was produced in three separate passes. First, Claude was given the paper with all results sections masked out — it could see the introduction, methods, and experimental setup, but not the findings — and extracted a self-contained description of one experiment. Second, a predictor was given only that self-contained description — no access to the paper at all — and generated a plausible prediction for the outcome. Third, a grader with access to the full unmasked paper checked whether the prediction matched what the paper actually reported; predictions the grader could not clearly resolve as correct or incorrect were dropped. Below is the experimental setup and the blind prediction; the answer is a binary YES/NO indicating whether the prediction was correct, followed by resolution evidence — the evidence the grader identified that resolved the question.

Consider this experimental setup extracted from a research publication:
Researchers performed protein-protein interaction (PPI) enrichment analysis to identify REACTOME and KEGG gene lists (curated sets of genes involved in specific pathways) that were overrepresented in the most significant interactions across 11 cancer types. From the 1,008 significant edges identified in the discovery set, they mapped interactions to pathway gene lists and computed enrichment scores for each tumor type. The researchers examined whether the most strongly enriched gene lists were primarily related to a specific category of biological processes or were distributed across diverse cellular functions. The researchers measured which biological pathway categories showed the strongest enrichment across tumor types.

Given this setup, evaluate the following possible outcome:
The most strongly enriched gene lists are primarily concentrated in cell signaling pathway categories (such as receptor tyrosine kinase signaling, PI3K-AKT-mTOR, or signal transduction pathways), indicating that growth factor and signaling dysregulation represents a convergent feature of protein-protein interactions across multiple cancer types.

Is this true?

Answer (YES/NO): YES